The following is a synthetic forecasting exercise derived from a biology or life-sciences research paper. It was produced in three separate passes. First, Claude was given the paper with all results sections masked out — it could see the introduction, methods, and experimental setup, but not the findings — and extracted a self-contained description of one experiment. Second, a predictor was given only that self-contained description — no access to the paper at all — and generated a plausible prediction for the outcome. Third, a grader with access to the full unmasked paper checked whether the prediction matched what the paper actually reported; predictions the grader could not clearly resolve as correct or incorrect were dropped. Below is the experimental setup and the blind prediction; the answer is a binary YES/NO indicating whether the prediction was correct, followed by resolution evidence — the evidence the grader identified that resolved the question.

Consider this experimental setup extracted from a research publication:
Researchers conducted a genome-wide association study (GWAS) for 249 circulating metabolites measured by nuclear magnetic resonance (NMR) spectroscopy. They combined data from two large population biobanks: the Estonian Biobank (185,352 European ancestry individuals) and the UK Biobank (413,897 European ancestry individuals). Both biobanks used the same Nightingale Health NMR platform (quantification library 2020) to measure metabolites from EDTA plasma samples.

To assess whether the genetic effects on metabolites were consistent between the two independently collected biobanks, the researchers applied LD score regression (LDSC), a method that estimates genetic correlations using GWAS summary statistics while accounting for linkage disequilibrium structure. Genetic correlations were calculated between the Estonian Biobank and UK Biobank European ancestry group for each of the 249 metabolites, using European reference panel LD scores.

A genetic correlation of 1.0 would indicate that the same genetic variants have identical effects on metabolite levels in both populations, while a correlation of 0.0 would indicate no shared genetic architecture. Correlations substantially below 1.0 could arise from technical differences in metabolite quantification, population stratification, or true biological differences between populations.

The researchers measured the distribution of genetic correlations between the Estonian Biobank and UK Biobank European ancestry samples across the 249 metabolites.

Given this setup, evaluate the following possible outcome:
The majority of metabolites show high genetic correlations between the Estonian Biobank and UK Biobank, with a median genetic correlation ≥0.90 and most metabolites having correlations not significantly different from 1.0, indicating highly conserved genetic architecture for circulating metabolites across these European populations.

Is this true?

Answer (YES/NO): YES